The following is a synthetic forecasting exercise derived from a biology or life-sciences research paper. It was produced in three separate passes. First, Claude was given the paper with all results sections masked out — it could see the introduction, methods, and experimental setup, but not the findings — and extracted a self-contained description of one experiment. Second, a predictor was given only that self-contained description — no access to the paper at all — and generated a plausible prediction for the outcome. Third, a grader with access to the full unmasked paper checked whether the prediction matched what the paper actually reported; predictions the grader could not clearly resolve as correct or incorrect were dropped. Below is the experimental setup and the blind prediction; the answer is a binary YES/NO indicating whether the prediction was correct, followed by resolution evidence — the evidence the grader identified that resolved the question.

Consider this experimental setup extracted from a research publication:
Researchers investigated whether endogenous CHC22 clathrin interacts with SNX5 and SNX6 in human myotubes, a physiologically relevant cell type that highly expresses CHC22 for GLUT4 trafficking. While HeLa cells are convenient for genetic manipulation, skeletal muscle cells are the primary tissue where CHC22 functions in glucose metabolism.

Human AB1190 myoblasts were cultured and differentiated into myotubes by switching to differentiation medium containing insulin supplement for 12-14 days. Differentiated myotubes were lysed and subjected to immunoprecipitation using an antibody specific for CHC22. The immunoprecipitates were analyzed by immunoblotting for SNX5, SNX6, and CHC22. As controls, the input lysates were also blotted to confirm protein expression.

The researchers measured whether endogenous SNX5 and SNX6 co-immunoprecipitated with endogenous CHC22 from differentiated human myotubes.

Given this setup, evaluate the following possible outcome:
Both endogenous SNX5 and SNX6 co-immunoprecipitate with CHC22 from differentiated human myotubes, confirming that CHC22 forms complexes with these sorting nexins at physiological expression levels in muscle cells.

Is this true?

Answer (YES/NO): YES